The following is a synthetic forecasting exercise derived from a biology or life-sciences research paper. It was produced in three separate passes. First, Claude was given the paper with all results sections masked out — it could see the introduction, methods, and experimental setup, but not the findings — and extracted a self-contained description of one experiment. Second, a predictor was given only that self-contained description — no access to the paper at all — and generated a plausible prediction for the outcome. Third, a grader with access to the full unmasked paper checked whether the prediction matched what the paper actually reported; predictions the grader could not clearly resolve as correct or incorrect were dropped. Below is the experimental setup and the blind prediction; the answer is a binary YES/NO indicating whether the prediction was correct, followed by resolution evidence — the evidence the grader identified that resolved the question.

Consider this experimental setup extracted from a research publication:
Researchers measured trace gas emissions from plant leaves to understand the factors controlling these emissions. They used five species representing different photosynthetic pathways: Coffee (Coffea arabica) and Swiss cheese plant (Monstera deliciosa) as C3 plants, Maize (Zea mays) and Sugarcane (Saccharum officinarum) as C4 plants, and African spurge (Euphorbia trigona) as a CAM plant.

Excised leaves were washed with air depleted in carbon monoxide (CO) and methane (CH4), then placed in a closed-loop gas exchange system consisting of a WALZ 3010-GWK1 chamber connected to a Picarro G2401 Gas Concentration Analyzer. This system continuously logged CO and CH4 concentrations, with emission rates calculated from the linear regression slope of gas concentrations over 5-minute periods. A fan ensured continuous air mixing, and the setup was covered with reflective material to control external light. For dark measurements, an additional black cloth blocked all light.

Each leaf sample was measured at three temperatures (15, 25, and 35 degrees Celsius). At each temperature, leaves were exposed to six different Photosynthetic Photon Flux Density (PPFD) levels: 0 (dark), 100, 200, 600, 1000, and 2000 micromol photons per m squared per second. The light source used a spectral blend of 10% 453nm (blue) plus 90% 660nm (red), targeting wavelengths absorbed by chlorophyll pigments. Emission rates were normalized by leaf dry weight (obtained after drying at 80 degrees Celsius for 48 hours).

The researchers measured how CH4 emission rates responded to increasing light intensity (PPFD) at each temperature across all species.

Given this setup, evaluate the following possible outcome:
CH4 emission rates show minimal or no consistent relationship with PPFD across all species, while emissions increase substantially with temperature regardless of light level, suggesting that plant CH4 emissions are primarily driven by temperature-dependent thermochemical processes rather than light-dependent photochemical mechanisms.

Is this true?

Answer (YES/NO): NO